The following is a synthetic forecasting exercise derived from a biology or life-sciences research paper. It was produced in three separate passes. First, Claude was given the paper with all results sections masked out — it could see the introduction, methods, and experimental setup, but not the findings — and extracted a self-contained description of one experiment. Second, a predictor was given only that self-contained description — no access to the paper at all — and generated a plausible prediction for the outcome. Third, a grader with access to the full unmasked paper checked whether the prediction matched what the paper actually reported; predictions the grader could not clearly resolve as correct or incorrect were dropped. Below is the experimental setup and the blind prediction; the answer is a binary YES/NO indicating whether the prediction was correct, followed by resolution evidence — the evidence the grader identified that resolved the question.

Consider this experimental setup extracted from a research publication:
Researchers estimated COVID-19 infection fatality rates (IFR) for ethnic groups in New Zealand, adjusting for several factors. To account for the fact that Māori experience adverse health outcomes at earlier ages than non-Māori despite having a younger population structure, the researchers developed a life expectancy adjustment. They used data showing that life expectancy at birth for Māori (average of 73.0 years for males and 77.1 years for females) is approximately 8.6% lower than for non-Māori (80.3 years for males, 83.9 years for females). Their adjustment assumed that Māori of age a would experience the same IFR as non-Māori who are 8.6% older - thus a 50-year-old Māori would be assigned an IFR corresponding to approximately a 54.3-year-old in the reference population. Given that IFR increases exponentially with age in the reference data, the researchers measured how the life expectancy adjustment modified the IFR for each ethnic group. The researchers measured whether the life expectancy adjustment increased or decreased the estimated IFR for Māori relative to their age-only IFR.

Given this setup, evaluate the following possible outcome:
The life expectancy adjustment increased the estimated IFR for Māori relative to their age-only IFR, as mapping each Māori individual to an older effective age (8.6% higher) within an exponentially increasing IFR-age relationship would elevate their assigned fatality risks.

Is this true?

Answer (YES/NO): YES